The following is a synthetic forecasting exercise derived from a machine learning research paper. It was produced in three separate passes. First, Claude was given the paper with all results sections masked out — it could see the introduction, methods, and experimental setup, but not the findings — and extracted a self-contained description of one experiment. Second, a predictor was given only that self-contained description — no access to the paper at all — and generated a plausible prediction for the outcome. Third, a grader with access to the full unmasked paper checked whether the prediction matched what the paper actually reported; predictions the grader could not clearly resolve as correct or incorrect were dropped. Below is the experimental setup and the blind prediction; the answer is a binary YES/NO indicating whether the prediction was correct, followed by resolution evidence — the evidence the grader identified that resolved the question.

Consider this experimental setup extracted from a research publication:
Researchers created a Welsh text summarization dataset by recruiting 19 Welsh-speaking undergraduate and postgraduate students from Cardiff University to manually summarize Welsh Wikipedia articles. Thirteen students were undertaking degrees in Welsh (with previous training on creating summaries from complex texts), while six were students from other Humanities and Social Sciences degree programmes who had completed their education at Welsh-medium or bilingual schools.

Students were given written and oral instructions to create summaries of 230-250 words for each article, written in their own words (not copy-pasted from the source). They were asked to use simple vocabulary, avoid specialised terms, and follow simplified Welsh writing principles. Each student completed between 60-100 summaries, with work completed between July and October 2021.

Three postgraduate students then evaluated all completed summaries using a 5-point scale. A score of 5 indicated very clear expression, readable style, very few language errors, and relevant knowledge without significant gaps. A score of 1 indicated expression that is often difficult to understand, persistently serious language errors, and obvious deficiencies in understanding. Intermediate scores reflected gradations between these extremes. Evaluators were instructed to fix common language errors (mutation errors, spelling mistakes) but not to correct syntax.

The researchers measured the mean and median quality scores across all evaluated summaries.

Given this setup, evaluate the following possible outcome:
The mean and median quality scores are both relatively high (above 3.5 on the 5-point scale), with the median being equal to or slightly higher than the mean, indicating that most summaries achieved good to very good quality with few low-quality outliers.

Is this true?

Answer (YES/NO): YES